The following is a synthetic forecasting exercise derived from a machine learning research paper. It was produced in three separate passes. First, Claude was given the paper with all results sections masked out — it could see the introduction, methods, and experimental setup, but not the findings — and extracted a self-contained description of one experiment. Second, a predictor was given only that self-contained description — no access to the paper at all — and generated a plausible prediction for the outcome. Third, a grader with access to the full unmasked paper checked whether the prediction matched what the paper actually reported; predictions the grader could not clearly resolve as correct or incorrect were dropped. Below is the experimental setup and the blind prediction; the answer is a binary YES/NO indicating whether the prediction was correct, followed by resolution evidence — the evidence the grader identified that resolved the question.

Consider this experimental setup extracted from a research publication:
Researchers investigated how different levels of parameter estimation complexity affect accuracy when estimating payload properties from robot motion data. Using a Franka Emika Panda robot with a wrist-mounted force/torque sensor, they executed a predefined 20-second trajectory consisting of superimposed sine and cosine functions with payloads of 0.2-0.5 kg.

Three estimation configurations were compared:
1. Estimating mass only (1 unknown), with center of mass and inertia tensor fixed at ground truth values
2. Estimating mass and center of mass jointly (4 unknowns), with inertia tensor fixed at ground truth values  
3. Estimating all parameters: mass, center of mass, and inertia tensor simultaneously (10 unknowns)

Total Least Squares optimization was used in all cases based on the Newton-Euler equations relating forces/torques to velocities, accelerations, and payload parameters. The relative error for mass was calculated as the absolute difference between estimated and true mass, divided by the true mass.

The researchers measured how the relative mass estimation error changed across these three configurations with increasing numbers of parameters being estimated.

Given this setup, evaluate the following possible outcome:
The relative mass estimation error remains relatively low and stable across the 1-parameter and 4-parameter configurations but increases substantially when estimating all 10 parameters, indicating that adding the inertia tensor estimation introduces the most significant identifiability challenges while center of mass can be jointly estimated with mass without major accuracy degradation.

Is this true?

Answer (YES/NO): NO